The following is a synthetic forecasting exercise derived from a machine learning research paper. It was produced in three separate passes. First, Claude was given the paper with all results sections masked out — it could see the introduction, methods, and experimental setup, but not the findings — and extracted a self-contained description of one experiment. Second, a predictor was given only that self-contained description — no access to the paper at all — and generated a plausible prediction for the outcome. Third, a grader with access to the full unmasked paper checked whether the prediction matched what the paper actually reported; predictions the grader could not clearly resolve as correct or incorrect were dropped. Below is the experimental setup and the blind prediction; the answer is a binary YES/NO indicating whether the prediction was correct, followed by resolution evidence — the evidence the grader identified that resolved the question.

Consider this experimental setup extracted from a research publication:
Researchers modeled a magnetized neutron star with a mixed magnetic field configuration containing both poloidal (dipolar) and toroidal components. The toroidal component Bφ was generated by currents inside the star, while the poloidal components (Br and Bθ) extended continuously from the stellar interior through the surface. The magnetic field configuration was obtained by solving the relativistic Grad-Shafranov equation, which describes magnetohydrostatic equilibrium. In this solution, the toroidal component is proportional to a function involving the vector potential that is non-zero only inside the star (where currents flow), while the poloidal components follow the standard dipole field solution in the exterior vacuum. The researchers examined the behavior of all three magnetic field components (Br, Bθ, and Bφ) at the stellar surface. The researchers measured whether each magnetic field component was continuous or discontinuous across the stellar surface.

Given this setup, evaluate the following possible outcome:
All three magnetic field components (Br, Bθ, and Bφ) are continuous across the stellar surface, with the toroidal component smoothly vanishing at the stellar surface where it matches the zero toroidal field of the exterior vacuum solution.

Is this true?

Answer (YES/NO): NO